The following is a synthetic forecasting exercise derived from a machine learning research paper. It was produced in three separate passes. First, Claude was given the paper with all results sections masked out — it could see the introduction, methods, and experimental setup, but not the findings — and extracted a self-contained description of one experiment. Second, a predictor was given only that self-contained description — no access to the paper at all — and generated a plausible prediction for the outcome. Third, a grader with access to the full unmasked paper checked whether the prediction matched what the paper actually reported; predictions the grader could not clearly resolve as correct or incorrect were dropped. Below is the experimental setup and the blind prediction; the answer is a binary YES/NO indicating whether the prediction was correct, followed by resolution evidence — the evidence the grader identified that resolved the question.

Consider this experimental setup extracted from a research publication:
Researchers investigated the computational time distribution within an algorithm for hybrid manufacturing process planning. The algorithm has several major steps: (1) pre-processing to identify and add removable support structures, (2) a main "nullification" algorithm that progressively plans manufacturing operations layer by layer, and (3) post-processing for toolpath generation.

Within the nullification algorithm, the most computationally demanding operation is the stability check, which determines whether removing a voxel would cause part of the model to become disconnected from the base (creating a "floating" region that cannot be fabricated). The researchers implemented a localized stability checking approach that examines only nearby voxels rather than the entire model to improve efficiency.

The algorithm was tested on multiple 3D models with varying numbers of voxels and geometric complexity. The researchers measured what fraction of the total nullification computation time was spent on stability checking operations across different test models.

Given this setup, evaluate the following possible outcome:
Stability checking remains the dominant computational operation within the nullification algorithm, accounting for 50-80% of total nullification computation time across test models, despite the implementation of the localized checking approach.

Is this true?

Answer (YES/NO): YES